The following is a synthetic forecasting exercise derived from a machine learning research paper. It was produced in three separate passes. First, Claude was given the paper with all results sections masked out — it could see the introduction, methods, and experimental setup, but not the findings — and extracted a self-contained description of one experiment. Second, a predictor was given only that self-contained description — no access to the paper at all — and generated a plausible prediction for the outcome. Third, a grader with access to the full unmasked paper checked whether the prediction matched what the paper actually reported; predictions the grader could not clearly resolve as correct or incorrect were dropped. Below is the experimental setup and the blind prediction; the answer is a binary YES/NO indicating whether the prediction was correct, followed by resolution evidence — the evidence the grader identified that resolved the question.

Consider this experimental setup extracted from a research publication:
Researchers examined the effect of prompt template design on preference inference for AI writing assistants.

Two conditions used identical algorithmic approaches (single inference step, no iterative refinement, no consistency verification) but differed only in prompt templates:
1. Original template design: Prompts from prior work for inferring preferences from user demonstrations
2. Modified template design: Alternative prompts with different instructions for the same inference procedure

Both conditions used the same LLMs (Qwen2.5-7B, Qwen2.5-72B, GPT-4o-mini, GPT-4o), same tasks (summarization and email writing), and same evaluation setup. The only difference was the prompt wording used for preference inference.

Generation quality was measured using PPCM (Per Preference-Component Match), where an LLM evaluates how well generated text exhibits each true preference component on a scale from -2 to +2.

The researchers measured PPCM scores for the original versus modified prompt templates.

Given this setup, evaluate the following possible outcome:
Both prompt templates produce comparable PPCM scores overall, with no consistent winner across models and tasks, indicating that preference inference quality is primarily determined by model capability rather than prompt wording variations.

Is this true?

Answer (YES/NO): NO